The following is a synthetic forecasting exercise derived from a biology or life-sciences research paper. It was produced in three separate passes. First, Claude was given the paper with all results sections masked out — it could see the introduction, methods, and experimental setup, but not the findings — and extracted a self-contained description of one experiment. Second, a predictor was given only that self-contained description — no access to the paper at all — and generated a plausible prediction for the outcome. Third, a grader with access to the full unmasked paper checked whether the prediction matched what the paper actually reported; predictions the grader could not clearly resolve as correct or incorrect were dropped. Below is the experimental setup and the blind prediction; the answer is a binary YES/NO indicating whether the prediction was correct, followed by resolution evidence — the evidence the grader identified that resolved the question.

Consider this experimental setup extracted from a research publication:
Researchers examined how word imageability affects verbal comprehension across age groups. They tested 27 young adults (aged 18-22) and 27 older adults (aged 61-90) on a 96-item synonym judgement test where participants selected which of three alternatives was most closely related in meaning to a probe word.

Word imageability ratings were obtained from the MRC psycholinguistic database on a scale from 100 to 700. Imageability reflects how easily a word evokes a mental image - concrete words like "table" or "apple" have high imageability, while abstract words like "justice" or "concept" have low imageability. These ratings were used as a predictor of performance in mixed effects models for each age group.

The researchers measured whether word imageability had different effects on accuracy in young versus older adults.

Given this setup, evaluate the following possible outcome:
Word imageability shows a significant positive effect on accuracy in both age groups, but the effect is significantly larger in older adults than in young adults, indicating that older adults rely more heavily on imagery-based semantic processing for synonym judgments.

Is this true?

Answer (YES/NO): NO